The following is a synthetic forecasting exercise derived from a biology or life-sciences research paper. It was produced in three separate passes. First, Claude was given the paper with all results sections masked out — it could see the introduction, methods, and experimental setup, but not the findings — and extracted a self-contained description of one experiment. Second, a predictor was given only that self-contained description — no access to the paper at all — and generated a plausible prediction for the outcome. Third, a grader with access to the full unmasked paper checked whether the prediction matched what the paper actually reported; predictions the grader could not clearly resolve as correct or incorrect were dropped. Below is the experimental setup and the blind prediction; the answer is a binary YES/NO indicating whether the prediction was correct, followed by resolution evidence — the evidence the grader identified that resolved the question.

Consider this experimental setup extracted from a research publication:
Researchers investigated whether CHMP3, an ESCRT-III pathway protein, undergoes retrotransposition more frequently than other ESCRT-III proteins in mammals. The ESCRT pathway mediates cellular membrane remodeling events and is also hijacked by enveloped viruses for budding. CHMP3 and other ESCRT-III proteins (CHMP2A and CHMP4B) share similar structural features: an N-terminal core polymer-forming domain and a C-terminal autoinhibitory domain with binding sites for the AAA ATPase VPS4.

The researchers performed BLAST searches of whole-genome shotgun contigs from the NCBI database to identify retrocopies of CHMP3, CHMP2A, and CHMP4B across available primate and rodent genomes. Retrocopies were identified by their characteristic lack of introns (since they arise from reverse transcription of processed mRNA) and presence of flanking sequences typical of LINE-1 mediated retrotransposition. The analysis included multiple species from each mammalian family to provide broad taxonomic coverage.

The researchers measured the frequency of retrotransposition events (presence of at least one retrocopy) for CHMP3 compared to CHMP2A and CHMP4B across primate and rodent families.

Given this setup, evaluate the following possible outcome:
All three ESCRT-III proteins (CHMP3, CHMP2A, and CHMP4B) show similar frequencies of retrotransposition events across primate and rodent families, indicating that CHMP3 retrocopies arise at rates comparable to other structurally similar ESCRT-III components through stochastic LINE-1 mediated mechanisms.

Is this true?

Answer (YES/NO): NO